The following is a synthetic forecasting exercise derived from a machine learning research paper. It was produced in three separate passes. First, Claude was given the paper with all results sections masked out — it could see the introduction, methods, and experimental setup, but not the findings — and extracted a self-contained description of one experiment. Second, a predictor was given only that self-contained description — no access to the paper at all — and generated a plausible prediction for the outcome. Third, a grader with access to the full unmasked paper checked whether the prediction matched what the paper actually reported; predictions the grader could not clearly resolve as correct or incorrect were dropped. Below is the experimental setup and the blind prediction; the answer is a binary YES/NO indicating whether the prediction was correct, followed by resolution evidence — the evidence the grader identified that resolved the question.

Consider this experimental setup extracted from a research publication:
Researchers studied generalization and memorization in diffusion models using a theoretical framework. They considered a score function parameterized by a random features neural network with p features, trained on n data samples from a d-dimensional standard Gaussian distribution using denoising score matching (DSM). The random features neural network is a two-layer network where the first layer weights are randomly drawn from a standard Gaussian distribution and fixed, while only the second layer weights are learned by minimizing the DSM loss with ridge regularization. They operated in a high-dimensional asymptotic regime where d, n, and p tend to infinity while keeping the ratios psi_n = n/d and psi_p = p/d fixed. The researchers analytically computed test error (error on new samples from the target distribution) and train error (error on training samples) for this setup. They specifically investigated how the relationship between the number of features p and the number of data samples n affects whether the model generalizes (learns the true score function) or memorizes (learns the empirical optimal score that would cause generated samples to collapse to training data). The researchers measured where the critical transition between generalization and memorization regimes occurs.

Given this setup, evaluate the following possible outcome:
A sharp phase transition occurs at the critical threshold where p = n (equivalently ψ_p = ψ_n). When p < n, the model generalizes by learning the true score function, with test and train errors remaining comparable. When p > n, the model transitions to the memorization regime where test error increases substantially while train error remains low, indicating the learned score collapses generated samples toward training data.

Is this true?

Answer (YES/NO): NO